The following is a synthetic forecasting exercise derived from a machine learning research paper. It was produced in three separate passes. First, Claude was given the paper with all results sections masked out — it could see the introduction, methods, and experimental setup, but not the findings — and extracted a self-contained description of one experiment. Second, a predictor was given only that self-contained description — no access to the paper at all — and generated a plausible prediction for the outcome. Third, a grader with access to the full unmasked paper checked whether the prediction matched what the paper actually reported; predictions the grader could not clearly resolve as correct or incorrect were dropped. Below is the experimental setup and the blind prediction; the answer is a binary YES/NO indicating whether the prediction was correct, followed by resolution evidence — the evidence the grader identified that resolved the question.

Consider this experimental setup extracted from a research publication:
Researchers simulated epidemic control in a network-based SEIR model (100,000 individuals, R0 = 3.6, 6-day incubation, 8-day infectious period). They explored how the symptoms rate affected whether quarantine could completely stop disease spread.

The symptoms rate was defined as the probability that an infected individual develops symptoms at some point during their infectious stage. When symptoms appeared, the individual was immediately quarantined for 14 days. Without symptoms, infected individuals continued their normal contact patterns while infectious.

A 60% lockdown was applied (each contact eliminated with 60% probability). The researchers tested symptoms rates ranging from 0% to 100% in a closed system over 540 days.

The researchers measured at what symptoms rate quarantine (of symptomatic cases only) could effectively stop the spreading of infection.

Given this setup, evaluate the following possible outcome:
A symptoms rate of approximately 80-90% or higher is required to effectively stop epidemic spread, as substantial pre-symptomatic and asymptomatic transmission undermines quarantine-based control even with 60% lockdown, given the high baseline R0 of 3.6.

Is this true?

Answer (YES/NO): NO